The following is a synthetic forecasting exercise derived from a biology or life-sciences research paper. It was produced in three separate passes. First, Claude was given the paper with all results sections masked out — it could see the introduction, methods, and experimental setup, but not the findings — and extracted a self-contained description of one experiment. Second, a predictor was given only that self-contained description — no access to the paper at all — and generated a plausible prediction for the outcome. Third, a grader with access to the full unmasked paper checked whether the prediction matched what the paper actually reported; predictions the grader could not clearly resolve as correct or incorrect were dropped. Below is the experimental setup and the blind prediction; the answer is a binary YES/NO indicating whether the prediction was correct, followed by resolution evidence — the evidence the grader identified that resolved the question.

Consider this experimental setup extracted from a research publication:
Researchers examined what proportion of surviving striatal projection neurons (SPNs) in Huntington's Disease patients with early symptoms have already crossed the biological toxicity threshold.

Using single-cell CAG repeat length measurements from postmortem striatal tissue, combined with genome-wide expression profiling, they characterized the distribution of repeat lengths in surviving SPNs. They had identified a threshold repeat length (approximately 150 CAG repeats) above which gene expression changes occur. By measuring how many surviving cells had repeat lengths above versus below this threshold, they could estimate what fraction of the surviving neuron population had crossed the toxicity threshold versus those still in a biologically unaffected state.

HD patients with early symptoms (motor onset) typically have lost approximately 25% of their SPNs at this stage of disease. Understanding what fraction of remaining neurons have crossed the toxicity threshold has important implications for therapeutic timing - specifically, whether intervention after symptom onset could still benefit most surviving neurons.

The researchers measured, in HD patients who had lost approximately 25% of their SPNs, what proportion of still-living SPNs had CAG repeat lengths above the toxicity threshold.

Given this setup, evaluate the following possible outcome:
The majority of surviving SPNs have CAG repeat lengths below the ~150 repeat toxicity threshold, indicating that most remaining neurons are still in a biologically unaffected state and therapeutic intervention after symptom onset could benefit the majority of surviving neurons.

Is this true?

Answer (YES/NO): YES